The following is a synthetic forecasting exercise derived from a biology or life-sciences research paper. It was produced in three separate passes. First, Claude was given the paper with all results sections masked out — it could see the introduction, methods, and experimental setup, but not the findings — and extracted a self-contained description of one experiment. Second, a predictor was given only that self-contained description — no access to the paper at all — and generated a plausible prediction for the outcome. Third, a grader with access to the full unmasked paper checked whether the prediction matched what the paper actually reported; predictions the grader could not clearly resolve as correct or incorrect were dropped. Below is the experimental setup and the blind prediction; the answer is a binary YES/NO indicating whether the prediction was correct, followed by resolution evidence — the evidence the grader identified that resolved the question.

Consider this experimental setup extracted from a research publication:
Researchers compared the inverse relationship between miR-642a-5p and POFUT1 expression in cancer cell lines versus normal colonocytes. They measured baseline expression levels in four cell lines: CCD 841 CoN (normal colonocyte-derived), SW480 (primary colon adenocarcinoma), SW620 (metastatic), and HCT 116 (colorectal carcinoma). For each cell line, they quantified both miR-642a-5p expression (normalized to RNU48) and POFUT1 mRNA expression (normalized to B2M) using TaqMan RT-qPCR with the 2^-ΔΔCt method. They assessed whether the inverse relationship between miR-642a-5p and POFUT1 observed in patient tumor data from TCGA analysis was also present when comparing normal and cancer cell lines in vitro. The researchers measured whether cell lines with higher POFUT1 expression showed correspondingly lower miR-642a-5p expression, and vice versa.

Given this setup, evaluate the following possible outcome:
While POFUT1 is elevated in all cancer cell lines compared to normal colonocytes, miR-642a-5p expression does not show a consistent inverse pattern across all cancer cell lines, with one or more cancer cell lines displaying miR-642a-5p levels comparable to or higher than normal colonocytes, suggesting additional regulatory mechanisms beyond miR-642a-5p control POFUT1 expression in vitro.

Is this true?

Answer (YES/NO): NO